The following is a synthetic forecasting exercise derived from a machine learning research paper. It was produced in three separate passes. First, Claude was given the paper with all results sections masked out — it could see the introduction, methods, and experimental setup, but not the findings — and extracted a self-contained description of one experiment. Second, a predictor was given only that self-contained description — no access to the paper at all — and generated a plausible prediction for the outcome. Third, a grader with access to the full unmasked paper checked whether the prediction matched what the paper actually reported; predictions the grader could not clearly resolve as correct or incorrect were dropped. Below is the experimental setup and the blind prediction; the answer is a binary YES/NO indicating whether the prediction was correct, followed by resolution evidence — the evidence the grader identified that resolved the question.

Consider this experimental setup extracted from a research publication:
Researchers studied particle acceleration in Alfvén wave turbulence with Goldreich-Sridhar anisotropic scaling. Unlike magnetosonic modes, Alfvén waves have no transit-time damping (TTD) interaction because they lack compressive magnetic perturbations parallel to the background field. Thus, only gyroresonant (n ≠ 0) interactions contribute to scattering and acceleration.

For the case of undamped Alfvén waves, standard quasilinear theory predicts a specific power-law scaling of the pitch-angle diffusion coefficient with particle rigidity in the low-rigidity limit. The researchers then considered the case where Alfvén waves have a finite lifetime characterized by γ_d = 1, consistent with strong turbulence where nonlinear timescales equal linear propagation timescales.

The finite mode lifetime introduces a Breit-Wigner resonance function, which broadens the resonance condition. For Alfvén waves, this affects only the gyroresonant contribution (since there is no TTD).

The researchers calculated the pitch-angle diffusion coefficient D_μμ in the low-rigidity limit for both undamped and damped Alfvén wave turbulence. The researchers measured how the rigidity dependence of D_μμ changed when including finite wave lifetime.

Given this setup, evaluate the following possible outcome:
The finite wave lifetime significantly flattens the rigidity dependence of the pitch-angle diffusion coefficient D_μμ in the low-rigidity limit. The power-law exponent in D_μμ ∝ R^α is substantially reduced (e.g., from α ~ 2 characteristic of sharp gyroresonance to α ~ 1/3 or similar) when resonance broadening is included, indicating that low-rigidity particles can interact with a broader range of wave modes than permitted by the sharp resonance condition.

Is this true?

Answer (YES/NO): NO